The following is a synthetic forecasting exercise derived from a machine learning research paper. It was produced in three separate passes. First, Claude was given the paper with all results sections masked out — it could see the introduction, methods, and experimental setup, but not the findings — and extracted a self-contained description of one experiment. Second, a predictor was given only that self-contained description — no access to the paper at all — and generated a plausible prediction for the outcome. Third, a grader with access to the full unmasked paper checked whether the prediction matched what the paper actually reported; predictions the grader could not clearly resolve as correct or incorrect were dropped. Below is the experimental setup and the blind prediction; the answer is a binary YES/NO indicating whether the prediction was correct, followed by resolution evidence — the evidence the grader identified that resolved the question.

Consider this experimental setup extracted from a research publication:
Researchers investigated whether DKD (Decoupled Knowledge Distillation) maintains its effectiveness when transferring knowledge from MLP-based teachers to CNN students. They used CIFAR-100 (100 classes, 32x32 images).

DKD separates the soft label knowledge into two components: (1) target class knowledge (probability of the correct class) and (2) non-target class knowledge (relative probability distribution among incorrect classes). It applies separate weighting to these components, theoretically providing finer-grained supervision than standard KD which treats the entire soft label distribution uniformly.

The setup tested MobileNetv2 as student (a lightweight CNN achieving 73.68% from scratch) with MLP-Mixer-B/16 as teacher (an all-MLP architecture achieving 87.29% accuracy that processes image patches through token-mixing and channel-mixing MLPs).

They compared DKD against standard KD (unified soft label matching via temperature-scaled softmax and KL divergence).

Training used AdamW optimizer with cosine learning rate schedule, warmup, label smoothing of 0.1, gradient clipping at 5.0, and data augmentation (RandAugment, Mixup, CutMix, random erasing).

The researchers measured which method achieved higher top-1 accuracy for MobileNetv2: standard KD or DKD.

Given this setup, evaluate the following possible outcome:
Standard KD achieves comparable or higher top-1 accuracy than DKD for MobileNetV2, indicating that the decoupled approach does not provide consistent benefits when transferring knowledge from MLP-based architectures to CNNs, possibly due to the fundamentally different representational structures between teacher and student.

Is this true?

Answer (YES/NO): YES